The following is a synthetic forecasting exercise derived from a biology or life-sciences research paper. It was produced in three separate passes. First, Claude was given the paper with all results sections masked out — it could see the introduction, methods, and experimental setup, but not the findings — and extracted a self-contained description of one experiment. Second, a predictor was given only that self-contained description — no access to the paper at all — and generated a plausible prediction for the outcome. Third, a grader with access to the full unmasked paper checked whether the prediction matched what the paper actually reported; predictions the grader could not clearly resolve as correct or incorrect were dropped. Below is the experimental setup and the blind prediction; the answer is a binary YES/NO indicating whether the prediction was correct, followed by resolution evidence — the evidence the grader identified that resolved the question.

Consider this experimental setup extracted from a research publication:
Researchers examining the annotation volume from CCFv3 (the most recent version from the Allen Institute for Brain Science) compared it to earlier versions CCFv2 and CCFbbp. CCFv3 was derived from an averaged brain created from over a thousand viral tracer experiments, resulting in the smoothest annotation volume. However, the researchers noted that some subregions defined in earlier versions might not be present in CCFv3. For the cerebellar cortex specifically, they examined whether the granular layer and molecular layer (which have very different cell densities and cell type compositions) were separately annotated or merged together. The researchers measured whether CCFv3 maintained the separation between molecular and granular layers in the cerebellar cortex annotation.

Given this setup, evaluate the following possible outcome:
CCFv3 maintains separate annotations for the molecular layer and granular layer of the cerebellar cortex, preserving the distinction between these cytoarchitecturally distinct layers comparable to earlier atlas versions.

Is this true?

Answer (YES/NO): NO